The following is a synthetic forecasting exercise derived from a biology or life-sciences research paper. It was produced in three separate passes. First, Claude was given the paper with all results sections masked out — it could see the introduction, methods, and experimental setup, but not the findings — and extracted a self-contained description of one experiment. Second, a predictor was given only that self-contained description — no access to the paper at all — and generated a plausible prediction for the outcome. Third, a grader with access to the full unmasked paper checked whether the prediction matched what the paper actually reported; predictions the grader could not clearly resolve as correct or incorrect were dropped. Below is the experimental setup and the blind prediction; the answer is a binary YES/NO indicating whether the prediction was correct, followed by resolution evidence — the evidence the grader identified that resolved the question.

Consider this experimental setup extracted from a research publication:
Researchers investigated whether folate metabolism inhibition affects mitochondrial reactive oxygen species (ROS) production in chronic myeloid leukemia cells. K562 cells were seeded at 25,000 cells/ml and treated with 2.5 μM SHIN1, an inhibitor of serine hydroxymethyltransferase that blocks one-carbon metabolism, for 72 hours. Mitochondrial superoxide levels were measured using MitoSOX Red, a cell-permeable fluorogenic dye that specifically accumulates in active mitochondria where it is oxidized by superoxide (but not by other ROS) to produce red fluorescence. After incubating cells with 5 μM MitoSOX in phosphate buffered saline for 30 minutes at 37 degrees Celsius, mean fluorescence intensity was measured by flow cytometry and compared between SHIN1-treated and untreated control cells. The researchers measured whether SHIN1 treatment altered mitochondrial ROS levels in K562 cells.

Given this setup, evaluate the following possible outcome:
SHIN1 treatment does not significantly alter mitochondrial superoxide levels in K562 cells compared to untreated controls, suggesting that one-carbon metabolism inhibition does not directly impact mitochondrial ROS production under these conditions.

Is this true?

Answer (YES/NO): NO